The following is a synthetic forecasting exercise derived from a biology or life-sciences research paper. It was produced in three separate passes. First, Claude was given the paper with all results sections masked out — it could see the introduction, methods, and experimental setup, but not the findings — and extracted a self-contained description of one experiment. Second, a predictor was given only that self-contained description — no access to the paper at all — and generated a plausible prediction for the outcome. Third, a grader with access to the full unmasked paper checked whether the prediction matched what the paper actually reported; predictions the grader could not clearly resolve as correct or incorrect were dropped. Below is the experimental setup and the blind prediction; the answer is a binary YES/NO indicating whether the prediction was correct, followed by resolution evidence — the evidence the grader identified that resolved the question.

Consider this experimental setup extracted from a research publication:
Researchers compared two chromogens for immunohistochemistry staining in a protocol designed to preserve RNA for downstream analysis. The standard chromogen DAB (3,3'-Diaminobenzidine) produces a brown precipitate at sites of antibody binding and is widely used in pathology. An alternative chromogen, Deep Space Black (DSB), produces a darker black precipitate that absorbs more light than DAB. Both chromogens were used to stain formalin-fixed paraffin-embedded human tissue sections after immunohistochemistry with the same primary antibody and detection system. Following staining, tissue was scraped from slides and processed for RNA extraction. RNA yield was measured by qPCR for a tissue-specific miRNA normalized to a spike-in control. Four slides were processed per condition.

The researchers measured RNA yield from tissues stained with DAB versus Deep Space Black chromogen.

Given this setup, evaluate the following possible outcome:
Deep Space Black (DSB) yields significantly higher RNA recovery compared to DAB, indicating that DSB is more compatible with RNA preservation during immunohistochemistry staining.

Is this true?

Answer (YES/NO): NO